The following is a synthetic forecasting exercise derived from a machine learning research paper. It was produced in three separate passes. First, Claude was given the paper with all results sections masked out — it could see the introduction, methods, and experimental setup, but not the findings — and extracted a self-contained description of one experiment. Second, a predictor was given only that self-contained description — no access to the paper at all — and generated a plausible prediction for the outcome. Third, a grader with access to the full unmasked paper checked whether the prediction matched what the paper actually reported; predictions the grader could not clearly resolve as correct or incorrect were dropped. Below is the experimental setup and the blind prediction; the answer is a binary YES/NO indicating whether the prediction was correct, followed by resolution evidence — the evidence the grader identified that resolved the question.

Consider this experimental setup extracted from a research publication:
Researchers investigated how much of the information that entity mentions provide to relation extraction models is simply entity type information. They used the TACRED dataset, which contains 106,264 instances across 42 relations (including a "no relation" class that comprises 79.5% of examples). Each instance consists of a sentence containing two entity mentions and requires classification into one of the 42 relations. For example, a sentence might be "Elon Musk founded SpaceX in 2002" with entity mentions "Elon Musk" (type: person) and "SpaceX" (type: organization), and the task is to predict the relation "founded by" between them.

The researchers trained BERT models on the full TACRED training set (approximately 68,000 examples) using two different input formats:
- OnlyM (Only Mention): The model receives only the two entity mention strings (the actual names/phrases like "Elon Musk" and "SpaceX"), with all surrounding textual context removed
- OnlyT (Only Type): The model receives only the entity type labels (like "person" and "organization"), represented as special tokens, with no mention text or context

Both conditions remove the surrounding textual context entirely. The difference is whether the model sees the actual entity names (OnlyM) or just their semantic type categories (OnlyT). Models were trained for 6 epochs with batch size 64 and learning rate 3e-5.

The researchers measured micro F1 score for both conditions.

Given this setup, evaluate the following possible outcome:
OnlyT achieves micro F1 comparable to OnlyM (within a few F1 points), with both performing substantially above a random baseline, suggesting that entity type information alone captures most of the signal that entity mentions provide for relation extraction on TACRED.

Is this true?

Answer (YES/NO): NO